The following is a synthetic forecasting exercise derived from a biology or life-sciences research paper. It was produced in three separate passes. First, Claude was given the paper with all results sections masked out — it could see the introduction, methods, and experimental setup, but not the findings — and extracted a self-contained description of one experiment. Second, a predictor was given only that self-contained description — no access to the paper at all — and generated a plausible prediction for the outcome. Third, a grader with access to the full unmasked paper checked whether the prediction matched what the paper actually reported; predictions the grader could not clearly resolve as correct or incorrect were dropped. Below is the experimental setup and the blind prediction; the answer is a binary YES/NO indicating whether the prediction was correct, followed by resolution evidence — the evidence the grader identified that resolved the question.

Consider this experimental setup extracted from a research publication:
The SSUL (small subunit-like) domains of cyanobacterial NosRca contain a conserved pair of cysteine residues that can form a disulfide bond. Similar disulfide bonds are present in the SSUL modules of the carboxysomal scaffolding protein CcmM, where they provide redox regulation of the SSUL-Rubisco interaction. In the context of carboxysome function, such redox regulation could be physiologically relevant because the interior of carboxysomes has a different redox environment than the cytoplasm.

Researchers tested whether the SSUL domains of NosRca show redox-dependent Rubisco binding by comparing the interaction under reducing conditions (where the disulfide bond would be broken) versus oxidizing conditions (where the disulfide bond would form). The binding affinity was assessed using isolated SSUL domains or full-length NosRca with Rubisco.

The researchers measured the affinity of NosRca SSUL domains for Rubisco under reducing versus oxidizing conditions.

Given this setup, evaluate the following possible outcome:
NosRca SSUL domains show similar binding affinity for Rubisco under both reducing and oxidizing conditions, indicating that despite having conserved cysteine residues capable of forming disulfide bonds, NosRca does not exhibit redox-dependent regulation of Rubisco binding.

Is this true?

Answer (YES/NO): NO